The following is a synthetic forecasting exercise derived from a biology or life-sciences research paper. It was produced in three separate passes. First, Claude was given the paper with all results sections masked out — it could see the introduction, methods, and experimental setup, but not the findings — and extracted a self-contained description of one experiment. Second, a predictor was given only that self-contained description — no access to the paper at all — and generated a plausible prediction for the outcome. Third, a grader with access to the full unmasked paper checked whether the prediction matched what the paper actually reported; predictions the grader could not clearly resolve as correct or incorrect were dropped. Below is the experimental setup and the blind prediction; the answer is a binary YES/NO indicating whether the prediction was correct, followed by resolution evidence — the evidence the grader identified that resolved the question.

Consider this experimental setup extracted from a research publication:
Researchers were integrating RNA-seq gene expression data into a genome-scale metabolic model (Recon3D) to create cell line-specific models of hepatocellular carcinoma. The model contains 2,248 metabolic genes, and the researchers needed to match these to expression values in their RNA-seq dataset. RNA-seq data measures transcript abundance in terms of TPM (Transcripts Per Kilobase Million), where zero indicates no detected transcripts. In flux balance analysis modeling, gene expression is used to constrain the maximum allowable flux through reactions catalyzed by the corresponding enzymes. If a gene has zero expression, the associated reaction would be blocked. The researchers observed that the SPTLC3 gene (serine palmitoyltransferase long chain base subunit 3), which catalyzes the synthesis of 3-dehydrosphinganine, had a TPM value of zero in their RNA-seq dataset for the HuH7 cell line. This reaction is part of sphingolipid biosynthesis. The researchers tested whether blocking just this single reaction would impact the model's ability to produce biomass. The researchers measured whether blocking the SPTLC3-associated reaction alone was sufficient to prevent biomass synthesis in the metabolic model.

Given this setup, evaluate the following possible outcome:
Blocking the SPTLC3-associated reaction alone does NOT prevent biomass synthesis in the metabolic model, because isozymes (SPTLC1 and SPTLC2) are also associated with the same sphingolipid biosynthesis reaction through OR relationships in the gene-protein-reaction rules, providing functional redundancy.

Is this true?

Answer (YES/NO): NO